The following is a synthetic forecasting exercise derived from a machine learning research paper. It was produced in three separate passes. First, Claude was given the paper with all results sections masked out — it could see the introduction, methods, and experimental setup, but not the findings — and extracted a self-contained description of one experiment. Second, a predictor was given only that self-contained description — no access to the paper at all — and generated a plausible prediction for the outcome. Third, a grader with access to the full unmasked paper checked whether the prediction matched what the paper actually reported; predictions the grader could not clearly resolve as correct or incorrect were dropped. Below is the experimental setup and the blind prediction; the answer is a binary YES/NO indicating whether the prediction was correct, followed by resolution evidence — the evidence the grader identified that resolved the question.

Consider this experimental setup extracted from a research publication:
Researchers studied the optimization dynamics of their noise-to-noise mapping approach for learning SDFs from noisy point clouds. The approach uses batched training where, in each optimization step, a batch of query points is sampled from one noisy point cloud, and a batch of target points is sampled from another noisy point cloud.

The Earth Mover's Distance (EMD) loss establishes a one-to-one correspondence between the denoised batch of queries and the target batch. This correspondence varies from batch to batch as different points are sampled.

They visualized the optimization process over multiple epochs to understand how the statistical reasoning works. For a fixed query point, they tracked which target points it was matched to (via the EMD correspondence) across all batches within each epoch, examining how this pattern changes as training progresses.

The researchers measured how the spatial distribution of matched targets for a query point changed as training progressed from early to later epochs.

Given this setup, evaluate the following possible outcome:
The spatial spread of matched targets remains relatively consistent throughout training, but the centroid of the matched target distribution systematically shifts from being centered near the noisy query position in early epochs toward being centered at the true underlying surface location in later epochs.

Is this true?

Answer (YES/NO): NO